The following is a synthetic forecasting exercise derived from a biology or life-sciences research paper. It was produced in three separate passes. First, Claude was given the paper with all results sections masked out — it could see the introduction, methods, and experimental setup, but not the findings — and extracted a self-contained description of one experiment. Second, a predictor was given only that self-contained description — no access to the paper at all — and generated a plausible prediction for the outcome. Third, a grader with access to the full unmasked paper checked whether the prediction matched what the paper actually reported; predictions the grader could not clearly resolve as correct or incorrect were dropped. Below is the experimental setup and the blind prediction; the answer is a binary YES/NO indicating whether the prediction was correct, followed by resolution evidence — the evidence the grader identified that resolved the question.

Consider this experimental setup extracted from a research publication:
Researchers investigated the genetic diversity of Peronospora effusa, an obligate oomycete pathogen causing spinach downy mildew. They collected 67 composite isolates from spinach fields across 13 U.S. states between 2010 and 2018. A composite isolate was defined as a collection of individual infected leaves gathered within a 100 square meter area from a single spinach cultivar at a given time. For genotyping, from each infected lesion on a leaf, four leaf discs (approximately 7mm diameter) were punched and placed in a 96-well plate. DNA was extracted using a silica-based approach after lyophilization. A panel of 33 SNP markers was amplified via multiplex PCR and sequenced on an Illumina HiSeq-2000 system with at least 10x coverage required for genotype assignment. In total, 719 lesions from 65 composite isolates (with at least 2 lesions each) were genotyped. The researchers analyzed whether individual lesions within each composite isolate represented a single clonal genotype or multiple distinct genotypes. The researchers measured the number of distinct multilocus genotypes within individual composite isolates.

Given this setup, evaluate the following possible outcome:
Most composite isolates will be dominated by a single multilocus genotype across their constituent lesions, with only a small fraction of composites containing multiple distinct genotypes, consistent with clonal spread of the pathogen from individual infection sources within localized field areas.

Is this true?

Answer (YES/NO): NO